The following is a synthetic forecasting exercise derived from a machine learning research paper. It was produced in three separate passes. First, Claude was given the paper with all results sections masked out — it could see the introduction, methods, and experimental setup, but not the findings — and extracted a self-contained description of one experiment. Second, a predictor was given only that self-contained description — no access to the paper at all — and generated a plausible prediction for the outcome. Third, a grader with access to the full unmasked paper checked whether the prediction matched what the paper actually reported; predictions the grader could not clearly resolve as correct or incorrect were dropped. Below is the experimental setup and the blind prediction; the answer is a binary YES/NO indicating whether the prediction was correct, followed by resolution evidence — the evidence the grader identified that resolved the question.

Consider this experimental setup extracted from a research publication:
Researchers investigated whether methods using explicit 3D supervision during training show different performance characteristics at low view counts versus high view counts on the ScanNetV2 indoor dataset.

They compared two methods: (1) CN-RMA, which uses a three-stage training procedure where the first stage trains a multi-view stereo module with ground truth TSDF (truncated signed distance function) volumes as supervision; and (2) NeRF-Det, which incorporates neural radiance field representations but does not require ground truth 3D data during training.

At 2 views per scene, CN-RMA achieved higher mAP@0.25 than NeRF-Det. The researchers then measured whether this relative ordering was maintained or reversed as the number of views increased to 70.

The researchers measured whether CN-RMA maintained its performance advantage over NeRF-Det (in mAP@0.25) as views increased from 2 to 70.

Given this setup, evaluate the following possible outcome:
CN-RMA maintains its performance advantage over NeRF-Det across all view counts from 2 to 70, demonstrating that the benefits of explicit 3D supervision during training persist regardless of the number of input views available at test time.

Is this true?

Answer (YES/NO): NO